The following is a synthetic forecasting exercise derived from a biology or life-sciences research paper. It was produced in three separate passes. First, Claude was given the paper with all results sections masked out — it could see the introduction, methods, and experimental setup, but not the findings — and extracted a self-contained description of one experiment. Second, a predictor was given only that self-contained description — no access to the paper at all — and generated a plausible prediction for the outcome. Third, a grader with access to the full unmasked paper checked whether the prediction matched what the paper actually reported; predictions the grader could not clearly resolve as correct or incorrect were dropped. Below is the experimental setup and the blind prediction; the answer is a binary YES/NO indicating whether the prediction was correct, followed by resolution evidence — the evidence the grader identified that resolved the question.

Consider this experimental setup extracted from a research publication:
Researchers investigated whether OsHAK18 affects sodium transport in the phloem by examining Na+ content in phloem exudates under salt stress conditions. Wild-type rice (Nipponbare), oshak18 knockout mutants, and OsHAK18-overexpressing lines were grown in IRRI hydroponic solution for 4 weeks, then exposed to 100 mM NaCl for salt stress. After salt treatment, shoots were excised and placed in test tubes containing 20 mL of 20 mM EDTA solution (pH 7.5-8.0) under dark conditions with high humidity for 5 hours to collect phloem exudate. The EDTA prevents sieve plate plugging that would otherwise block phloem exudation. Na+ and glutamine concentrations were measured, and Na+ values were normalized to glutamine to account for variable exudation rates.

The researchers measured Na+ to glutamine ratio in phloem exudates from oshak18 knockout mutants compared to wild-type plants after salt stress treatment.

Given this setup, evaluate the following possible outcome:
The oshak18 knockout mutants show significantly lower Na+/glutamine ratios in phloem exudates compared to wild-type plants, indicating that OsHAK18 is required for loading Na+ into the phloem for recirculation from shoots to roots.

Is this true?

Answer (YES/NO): YES